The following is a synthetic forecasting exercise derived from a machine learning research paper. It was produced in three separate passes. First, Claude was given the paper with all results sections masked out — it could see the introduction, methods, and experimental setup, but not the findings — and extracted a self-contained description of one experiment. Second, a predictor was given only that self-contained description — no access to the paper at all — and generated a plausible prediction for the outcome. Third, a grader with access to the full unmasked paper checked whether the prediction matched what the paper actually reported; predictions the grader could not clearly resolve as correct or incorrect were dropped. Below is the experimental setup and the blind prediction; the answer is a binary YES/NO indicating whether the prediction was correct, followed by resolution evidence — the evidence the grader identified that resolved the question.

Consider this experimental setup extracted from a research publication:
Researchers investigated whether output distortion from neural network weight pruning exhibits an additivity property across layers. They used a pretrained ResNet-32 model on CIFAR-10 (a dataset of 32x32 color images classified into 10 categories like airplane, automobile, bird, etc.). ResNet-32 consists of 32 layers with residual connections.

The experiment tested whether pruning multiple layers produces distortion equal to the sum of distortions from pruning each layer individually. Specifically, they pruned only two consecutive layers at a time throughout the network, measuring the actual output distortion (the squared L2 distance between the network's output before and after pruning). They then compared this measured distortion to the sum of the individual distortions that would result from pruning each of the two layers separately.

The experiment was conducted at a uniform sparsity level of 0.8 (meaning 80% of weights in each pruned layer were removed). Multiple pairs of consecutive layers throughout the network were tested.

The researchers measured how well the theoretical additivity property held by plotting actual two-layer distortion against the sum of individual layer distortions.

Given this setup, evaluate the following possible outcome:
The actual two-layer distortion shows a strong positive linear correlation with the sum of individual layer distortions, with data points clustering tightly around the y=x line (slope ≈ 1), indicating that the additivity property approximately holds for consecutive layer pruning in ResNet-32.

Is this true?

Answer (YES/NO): YES